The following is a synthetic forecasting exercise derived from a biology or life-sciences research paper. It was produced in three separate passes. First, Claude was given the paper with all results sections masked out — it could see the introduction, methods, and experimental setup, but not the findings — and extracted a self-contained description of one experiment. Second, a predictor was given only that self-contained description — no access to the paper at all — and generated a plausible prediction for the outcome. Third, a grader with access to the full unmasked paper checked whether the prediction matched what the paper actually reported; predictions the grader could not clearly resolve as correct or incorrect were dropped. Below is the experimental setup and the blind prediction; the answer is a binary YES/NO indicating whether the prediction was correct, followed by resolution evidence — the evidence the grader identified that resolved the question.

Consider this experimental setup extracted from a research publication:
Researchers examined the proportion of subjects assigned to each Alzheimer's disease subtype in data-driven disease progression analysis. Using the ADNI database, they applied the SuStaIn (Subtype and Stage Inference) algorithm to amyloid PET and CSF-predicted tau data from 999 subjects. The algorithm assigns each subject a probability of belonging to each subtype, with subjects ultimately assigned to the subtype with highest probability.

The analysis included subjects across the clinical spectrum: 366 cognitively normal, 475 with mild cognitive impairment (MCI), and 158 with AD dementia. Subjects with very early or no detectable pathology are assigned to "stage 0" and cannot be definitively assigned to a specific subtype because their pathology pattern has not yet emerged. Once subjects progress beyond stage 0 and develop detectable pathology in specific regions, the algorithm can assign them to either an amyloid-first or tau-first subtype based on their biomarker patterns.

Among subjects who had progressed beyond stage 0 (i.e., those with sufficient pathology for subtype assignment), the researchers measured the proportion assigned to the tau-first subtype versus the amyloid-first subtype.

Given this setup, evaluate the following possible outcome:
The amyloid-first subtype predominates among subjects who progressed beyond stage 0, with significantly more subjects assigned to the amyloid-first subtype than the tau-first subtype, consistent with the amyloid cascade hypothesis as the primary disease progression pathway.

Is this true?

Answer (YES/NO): YES